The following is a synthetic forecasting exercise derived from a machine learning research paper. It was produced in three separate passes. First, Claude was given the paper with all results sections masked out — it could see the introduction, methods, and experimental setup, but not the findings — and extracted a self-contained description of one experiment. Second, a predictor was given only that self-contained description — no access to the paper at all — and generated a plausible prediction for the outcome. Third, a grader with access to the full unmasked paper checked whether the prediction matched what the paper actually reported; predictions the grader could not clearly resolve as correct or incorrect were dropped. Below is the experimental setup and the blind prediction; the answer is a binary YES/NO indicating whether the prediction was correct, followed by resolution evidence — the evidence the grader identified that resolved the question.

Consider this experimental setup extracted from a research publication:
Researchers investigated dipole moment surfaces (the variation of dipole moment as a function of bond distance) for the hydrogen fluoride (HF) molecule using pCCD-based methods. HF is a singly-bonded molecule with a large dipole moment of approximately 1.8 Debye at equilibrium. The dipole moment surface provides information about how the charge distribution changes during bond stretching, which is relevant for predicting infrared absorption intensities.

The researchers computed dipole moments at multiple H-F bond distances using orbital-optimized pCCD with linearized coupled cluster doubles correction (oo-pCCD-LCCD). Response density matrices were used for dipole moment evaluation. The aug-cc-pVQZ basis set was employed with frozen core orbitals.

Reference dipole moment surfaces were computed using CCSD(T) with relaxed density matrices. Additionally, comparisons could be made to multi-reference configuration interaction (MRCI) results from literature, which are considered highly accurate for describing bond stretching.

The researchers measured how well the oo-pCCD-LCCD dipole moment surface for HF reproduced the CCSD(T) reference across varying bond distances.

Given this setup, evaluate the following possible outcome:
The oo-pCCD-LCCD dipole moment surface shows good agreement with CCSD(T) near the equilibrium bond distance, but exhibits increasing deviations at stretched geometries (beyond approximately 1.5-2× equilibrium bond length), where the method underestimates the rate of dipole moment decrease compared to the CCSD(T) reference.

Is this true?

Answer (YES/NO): NO